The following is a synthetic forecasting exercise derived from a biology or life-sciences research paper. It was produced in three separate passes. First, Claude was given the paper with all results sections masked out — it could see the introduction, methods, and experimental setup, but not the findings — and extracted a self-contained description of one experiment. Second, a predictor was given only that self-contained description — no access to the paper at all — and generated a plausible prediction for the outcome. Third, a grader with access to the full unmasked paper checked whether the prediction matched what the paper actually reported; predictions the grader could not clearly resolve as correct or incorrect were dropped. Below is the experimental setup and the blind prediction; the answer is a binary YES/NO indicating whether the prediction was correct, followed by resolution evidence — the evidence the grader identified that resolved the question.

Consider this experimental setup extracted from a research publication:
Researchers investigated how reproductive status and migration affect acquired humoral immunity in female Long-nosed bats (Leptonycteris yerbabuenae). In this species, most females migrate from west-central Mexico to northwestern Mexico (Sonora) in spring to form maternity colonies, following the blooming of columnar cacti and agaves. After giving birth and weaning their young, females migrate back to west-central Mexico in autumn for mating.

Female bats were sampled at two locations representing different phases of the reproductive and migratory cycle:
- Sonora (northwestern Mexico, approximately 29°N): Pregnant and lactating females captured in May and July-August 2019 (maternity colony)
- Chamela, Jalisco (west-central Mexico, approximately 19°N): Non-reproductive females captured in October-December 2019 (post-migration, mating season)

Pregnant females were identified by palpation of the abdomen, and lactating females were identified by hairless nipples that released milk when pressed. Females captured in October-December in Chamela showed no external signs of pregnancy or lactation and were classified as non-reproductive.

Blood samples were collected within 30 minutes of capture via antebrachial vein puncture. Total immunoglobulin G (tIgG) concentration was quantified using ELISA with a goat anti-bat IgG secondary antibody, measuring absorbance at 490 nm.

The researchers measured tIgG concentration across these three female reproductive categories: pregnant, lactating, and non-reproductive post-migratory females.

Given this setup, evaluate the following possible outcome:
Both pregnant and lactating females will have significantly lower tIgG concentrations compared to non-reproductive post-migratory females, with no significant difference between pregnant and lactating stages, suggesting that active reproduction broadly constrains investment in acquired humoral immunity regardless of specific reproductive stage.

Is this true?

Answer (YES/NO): NO